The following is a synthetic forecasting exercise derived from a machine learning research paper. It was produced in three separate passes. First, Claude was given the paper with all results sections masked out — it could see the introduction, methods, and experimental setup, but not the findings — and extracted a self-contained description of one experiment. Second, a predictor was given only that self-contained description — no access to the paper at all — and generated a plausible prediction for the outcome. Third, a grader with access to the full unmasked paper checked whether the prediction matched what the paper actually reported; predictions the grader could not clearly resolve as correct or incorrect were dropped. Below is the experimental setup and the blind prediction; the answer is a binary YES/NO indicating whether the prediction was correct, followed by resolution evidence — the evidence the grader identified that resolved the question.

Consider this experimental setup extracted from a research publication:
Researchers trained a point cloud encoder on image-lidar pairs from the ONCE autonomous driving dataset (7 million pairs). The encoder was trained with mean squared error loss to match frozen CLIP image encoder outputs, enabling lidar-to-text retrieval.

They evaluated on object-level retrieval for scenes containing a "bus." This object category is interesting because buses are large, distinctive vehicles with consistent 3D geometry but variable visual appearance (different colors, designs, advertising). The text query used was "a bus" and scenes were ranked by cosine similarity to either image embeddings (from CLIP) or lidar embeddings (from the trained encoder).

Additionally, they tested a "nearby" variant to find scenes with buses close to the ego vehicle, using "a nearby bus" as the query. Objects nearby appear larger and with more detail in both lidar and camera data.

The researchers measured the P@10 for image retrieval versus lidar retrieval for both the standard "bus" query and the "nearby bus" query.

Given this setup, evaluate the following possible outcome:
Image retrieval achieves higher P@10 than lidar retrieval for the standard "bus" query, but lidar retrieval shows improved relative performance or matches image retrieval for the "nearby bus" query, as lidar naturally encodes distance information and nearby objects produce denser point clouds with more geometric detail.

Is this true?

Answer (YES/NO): NO